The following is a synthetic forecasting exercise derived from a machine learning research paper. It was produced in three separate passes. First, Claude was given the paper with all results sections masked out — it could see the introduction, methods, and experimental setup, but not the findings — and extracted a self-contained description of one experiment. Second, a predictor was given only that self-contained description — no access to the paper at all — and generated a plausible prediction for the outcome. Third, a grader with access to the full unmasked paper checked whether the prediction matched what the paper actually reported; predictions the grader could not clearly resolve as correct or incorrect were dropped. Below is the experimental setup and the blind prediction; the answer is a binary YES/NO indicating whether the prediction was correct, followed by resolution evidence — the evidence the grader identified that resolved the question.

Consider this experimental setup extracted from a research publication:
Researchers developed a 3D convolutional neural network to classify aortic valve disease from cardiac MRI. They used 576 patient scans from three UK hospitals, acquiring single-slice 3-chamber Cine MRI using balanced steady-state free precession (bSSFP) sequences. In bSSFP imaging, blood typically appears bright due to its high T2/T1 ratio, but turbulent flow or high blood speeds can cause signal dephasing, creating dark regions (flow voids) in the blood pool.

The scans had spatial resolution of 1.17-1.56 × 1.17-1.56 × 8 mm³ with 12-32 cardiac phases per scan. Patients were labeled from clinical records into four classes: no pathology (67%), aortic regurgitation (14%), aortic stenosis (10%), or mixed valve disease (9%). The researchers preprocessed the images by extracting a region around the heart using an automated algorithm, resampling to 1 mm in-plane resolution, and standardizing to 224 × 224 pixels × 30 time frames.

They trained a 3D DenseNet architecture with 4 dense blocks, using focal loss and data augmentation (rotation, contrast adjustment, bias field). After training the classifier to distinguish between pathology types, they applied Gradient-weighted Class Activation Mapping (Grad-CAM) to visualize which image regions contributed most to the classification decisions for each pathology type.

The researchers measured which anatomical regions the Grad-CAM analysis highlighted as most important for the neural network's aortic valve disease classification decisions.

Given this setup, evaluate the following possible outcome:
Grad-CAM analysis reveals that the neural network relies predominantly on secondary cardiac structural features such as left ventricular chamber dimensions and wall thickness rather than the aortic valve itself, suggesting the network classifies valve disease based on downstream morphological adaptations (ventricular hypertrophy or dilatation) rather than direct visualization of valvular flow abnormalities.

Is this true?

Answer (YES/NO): NO